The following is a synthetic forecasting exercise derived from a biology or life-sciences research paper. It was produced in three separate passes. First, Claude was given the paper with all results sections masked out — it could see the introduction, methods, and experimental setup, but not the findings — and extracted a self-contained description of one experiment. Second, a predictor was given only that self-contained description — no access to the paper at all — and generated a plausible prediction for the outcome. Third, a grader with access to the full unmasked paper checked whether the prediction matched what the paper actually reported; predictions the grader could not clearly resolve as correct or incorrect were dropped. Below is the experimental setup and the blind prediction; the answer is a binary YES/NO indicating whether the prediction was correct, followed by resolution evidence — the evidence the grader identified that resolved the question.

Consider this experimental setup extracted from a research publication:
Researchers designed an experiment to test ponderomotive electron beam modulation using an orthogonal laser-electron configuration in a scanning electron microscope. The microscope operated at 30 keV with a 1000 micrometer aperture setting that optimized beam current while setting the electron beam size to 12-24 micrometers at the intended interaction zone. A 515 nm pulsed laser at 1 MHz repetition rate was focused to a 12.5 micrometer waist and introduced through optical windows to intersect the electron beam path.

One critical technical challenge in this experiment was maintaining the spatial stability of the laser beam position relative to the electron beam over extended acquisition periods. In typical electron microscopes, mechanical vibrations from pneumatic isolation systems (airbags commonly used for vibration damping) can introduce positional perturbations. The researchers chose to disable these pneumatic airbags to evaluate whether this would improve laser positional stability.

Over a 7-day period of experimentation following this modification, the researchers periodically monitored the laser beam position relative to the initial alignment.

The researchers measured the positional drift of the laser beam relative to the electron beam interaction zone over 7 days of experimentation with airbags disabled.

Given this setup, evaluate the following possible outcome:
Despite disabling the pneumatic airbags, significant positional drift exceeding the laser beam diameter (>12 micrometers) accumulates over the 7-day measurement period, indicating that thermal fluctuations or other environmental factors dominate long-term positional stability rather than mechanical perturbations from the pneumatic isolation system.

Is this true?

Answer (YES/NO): NO